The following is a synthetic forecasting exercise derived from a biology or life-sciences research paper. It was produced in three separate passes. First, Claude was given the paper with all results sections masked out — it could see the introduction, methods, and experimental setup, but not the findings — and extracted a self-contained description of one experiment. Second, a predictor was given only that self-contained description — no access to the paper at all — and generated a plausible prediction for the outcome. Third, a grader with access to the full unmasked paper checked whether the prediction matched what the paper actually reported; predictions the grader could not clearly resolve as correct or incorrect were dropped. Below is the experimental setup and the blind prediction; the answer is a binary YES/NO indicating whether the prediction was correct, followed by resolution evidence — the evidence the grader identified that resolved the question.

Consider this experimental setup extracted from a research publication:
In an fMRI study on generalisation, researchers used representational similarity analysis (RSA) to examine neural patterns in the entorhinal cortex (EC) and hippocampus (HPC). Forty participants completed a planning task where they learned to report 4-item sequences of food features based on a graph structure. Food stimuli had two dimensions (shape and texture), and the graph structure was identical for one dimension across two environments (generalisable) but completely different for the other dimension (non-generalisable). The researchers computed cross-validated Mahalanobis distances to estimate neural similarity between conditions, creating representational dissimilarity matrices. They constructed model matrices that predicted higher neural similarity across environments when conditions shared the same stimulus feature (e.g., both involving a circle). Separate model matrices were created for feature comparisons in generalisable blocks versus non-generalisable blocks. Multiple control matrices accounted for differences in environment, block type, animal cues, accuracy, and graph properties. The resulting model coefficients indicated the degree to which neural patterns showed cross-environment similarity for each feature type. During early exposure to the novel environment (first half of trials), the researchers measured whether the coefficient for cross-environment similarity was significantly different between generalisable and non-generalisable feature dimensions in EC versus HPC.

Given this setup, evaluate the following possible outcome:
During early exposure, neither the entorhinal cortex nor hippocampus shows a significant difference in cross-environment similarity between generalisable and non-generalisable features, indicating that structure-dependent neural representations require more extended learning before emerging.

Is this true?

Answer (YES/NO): NO